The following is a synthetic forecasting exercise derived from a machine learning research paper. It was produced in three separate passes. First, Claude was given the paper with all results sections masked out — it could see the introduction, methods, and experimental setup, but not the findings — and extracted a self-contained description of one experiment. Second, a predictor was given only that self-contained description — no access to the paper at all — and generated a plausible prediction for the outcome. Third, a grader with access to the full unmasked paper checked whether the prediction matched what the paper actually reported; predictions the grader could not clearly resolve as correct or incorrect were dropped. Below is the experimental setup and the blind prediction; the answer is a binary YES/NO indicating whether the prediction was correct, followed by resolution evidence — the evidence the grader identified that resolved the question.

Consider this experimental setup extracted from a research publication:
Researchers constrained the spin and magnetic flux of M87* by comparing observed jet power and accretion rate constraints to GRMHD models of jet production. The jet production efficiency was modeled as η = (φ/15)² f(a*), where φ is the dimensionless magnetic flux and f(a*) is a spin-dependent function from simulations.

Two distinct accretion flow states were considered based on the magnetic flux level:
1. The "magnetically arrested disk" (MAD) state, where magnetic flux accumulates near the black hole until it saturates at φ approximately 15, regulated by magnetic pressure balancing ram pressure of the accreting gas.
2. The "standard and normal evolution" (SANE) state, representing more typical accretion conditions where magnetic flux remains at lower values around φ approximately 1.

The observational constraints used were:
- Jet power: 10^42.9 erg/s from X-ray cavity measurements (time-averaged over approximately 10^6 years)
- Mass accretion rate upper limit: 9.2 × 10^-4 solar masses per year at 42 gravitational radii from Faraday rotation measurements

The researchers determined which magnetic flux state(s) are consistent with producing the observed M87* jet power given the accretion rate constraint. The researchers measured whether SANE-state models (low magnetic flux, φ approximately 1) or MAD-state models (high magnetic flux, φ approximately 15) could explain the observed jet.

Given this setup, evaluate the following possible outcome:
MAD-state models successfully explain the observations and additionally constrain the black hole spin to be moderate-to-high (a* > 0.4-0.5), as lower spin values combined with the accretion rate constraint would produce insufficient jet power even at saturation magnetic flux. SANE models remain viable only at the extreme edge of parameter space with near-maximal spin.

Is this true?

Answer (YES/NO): NO